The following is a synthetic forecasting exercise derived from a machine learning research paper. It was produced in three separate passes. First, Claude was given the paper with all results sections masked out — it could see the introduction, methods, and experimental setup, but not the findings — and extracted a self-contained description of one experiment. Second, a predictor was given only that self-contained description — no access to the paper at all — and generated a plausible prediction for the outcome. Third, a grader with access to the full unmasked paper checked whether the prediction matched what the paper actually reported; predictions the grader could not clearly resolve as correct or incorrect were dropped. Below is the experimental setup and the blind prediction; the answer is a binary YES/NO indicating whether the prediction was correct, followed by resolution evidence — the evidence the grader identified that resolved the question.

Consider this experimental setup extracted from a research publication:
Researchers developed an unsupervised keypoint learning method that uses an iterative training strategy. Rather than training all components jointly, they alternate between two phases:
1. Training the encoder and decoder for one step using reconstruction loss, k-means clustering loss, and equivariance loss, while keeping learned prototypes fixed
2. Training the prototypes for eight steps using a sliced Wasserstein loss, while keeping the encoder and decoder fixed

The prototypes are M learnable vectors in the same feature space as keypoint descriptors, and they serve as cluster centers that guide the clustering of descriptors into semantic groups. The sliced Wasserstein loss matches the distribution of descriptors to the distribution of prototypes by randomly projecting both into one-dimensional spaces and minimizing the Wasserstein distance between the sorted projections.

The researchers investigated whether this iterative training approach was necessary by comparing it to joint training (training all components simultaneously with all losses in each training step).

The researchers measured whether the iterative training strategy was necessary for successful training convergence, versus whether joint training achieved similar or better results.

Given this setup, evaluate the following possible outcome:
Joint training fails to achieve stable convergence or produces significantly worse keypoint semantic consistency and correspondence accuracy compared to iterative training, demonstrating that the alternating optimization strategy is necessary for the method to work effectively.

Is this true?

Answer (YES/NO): YES